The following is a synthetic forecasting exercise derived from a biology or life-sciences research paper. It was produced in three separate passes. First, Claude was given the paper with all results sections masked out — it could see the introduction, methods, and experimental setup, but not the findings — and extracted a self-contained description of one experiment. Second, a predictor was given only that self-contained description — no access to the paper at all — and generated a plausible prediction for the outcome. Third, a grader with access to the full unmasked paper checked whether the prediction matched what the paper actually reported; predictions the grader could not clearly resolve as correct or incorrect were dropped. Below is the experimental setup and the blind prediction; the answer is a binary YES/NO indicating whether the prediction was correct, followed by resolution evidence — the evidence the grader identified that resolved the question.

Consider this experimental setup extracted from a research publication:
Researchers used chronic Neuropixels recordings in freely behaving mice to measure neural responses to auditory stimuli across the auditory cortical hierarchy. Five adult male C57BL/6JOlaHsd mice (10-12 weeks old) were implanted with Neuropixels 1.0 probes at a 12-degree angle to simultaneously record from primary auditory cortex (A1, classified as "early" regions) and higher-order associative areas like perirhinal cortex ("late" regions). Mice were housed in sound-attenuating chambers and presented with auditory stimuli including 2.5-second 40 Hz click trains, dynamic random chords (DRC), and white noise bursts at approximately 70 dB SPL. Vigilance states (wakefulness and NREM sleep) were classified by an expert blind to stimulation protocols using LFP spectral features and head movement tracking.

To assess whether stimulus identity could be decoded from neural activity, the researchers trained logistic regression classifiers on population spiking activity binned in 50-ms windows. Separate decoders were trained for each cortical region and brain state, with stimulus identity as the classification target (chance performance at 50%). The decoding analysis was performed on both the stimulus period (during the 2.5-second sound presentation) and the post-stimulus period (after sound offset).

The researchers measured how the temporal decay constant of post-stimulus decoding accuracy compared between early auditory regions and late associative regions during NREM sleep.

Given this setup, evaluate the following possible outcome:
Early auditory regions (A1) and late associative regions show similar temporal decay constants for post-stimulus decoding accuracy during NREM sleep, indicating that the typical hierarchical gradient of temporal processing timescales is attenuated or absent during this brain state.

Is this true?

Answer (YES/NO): NO